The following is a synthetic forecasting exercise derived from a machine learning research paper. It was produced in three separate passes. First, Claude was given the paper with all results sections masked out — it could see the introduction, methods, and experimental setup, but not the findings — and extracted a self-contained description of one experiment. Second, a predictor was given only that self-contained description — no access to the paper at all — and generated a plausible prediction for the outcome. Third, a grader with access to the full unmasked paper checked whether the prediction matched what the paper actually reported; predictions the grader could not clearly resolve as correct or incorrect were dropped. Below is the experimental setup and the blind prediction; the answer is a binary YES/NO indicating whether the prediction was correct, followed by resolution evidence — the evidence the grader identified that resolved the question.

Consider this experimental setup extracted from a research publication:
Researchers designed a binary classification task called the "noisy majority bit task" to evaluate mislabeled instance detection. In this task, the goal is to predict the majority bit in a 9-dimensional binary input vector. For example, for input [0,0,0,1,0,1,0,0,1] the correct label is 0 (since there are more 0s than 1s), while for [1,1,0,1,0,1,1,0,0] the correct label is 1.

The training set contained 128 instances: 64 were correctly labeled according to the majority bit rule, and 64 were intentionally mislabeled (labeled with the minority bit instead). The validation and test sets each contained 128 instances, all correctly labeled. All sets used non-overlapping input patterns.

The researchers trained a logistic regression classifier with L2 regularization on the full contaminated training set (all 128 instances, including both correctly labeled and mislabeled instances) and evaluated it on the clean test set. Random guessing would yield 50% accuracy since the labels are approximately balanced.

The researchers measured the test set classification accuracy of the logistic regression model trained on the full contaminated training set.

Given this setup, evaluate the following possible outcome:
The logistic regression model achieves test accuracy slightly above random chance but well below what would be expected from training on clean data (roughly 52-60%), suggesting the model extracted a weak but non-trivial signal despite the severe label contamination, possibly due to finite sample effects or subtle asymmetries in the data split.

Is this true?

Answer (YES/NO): NO